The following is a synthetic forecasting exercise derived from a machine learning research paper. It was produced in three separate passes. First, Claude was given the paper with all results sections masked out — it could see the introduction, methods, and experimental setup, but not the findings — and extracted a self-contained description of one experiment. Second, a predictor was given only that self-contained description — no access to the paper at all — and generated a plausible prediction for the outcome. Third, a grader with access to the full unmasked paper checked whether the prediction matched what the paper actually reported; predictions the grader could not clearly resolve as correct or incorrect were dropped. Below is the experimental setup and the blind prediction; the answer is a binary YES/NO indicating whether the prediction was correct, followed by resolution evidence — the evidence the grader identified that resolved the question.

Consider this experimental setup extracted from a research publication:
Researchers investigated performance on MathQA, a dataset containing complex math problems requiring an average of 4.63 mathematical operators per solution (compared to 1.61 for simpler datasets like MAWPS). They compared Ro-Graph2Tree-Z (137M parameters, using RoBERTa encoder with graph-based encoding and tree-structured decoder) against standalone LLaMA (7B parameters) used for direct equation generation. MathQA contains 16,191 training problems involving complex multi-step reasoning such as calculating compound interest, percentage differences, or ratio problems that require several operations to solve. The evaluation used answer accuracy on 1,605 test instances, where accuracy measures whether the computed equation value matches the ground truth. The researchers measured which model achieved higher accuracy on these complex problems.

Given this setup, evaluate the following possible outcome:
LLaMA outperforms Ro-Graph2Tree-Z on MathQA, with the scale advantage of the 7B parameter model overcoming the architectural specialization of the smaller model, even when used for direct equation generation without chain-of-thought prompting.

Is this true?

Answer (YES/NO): YES